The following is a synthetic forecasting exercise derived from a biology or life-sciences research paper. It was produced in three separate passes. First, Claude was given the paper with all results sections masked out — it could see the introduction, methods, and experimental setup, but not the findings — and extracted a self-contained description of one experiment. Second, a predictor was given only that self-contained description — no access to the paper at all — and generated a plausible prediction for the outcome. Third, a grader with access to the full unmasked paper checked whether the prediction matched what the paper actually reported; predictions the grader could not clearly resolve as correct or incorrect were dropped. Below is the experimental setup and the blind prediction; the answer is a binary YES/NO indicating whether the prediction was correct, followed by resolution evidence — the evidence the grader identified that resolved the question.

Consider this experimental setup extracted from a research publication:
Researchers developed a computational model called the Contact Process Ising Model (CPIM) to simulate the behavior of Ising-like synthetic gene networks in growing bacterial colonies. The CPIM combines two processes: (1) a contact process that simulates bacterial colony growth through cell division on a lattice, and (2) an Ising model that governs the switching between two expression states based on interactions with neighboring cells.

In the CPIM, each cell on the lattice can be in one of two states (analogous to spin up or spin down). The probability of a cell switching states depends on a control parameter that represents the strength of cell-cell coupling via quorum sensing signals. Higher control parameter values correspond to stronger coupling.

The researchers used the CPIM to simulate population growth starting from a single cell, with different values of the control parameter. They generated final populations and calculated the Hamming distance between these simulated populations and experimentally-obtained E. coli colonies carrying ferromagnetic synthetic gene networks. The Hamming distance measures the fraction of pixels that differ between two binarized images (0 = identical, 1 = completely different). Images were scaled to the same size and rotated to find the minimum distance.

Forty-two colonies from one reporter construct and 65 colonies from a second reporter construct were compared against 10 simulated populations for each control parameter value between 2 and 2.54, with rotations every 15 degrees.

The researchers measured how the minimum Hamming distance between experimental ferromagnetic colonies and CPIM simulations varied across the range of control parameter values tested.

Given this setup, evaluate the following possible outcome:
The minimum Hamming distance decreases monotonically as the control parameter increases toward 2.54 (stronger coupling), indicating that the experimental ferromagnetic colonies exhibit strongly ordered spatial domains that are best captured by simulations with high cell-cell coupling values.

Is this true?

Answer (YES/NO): NO